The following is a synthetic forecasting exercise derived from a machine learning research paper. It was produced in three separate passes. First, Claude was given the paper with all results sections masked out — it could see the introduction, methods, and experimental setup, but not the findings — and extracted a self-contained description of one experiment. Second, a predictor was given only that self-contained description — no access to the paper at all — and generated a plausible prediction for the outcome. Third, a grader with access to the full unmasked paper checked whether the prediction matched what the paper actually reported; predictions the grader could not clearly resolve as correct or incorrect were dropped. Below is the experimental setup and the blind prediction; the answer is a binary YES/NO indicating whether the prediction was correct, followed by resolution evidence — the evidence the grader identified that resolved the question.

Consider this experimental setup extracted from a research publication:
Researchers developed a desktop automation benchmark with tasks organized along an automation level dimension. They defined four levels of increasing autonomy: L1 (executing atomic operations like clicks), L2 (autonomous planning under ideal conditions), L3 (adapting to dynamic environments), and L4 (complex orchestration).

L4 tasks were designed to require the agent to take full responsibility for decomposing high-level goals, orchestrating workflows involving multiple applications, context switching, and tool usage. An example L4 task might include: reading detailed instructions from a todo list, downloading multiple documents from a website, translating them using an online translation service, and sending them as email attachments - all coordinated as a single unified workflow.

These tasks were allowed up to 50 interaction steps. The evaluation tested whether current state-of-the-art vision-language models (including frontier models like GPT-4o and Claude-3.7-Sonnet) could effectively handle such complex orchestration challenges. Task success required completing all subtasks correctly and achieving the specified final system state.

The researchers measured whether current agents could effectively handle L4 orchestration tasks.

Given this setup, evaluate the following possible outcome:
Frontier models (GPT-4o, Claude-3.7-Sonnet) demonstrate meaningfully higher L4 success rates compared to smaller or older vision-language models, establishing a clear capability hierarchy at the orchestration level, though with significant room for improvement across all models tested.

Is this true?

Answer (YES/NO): NO